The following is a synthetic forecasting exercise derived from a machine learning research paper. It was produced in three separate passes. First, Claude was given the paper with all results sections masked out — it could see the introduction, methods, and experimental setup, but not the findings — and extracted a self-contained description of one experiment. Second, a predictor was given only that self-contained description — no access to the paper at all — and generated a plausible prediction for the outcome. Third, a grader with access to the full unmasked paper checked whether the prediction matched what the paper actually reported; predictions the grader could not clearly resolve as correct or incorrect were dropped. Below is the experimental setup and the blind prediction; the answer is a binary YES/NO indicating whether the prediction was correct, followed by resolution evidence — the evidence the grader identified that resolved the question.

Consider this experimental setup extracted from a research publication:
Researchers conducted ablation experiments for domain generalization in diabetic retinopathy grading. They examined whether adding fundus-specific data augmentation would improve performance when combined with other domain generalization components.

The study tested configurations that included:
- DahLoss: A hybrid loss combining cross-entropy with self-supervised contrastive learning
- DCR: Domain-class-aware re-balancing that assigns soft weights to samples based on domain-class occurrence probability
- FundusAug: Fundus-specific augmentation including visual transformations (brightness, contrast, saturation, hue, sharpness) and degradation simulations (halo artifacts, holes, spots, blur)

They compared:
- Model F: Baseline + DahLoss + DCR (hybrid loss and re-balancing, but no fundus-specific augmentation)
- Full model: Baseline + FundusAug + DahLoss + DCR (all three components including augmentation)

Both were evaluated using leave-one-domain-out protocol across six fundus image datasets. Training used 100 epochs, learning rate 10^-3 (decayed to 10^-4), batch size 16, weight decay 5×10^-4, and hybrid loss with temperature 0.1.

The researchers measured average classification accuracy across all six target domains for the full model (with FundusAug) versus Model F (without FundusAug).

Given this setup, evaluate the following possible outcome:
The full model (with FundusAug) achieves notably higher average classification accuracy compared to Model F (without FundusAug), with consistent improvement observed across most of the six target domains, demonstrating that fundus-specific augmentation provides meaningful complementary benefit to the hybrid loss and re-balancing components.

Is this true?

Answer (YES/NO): NO